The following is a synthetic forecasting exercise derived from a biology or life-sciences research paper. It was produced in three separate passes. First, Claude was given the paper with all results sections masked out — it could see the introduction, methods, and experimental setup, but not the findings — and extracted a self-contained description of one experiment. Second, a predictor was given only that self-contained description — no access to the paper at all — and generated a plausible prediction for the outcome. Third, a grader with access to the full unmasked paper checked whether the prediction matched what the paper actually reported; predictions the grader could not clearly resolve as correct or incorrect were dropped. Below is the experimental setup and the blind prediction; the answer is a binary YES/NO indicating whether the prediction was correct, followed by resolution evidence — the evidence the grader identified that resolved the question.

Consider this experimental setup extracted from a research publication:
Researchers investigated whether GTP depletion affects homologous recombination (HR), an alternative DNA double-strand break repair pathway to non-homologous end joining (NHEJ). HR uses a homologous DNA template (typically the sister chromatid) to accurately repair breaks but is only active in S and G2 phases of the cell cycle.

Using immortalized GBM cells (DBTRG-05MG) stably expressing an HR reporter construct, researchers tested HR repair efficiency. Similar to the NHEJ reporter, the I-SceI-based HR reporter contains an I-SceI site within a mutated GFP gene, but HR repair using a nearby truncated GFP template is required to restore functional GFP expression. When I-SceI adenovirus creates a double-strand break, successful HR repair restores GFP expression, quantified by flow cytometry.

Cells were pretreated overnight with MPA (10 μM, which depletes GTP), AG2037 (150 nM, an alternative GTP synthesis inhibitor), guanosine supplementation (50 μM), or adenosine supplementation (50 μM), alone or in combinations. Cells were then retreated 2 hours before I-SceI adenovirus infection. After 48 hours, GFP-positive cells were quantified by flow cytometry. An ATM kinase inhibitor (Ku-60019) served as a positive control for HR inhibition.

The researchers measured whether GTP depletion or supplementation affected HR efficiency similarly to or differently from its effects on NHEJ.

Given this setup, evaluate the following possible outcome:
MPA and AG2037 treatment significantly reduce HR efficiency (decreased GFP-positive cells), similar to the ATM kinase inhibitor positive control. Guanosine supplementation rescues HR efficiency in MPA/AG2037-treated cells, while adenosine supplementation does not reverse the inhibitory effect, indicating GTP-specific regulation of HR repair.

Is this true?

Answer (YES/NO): NO